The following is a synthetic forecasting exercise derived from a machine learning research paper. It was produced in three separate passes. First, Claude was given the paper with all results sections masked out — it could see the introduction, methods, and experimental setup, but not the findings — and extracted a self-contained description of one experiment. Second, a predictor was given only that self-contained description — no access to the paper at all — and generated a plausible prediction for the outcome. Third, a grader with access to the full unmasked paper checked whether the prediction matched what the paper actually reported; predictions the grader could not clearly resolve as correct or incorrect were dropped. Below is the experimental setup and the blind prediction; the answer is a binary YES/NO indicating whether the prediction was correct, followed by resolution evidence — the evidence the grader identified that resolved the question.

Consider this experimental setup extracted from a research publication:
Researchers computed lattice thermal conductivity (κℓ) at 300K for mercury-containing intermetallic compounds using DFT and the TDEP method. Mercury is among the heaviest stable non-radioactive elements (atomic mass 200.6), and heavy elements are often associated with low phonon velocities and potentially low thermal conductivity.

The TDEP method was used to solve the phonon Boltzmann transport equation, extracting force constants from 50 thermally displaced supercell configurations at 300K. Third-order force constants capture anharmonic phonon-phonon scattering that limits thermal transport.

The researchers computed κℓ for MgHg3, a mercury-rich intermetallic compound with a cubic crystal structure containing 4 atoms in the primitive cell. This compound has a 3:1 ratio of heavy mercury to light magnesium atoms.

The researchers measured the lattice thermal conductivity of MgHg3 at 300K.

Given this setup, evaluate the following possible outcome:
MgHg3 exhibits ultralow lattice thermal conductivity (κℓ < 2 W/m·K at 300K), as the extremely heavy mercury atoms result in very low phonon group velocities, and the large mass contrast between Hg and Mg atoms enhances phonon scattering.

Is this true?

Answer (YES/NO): YES